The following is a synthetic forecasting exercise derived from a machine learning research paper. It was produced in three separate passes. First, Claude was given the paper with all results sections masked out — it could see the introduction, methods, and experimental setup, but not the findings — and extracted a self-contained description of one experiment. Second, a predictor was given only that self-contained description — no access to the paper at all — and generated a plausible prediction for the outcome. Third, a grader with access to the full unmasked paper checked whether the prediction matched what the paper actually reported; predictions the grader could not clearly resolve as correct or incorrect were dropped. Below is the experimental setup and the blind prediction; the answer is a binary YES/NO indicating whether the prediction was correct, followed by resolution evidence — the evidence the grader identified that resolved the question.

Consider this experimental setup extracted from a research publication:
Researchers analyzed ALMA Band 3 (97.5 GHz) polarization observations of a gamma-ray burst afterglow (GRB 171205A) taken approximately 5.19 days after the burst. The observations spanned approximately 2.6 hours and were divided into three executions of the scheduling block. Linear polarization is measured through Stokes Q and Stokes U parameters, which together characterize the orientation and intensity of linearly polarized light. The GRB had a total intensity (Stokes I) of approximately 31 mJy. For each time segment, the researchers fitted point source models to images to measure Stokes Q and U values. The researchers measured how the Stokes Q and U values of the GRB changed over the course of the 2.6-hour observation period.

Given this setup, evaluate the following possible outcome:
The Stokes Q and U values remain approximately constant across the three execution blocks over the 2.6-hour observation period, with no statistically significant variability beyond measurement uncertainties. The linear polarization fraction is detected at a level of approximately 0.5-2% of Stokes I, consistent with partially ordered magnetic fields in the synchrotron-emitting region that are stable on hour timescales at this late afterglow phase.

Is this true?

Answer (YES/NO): NO